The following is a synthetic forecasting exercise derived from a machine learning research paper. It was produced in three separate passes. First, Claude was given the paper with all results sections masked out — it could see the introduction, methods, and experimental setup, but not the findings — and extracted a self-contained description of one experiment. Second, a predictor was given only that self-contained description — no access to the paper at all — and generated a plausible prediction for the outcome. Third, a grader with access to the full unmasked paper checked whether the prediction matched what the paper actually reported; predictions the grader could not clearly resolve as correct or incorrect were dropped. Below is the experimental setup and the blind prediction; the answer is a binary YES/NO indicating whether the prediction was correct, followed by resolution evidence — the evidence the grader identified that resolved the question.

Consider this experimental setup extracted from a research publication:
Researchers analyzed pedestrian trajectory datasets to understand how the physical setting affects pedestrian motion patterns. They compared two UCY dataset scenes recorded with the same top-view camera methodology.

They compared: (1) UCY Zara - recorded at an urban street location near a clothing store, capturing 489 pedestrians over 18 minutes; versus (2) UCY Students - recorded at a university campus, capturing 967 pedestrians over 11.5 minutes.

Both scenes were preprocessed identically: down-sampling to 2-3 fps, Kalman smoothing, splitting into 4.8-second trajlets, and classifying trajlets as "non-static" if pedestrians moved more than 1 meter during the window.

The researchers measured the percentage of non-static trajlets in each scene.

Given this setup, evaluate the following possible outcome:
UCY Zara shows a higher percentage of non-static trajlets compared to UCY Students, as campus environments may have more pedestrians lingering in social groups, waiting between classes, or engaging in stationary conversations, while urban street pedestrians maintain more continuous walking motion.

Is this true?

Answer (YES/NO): NO